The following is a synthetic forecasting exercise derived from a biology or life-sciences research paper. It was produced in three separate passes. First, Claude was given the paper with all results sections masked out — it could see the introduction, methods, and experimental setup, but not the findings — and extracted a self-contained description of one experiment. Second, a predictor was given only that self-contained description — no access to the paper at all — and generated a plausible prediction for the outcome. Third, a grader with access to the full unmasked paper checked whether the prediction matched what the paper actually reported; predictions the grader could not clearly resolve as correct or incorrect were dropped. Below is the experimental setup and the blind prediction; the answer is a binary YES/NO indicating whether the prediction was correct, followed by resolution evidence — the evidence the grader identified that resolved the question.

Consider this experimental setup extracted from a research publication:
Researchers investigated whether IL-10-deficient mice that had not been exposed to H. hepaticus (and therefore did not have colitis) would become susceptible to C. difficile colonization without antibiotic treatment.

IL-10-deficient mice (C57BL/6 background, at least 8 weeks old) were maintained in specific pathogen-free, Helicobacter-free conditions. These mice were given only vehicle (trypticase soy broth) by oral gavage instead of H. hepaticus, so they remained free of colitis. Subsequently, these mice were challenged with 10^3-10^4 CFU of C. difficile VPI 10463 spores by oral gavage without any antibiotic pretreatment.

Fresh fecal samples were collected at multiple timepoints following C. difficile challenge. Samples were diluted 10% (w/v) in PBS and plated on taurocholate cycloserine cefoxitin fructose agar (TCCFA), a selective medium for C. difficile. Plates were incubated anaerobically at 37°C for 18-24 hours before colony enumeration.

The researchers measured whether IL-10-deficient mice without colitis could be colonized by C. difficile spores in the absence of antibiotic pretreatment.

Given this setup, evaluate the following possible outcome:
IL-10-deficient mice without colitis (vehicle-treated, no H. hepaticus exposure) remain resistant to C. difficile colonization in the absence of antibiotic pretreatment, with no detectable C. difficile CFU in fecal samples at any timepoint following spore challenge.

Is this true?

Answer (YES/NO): YES